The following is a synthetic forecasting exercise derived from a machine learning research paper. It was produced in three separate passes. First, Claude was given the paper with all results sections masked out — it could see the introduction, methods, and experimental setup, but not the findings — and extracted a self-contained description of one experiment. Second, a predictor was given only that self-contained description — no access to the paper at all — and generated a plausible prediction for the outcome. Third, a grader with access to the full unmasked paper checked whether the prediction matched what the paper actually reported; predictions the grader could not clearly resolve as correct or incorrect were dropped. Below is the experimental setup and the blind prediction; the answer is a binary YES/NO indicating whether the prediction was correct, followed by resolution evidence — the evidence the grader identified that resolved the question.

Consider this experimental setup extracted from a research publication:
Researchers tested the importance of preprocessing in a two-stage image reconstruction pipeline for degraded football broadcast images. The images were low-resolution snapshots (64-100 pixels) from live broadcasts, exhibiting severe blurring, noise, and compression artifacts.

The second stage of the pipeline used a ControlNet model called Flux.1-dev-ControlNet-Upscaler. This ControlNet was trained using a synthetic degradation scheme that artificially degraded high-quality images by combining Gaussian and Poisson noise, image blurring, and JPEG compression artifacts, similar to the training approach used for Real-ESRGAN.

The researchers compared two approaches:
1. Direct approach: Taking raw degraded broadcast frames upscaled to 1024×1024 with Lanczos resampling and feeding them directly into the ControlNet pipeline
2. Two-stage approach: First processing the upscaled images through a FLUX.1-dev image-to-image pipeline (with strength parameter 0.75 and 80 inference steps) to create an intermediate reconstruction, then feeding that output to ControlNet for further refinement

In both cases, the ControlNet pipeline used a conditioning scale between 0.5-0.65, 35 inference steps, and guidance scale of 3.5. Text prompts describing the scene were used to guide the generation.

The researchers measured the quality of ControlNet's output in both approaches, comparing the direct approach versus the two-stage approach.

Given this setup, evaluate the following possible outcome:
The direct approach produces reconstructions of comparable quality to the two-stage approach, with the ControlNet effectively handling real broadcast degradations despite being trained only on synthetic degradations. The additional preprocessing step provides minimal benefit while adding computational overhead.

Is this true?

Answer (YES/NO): NO